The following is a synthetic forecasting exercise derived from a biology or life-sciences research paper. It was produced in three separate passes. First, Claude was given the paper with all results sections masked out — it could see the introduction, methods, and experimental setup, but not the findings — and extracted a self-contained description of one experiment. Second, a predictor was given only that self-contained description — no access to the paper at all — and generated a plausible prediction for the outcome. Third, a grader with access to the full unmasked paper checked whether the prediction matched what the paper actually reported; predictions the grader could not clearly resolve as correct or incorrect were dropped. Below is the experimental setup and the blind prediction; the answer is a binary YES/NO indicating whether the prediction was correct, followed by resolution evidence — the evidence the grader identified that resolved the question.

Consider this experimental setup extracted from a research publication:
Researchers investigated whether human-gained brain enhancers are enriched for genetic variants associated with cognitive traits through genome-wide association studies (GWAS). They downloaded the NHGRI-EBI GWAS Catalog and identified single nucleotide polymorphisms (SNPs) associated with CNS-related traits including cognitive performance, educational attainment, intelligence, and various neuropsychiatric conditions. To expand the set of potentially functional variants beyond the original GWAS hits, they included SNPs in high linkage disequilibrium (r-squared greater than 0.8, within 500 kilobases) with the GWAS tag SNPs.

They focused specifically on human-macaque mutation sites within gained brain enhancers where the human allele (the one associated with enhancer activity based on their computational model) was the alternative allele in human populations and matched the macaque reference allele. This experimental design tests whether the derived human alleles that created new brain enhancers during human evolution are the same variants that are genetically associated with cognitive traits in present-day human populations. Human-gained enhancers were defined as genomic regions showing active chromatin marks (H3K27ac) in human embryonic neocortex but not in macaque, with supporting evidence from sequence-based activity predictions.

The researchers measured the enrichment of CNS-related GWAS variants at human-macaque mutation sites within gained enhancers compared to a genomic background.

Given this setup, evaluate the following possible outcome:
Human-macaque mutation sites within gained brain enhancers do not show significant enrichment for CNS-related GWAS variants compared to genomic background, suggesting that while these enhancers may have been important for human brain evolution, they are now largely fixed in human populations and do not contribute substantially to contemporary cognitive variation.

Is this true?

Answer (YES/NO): NO